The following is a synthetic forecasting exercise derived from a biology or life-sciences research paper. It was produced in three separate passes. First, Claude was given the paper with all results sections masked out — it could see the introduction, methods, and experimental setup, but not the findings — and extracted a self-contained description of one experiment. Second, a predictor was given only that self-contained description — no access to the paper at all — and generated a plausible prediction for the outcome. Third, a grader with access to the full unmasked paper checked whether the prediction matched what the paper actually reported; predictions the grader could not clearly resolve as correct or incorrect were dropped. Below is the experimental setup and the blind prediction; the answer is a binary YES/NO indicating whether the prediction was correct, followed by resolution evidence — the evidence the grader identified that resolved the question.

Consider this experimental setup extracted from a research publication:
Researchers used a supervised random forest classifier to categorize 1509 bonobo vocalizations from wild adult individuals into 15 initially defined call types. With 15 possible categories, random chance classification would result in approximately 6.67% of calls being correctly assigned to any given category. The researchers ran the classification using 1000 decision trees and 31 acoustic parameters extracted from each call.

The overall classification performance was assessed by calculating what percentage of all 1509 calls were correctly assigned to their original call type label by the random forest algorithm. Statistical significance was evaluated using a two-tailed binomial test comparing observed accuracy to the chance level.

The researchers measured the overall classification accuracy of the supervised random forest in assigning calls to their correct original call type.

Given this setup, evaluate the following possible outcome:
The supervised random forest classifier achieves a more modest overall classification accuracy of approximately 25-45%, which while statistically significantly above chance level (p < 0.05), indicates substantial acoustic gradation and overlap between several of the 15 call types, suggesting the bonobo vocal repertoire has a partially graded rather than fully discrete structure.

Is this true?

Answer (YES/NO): NO